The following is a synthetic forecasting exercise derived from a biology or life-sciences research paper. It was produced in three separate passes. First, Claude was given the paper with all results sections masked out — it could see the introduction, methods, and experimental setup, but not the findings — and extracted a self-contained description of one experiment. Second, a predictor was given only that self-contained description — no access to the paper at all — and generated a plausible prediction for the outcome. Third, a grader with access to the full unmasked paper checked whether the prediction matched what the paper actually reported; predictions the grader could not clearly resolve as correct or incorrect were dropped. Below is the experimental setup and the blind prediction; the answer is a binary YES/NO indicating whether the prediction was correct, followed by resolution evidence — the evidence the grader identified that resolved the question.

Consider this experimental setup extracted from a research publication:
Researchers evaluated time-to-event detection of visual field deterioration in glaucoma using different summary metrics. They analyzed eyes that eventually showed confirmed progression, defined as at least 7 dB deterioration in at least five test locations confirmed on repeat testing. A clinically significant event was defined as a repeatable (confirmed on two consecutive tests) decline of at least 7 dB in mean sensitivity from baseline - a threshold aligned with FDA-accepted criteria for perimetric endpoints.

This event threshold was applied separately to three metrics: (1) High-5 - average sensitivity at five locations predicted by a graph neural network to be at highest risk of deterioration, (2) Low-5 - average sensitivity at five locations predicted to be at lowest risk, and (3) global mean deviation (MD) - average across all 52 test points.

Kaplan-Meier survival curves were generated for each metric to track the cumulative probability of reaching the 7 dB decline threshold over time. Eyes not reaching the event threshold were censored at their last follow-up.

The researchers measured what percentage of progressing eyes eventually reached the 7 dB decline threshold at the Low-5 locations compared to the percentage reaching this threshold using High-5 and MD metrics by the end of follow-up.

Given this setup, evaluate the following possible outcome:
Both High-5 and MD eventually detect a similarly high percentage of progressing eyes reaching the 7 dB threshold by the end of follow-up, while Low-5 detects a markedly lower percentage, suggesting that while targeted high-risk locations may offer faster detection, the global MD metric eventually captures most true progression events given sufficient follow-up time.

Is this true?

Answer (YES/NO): NO